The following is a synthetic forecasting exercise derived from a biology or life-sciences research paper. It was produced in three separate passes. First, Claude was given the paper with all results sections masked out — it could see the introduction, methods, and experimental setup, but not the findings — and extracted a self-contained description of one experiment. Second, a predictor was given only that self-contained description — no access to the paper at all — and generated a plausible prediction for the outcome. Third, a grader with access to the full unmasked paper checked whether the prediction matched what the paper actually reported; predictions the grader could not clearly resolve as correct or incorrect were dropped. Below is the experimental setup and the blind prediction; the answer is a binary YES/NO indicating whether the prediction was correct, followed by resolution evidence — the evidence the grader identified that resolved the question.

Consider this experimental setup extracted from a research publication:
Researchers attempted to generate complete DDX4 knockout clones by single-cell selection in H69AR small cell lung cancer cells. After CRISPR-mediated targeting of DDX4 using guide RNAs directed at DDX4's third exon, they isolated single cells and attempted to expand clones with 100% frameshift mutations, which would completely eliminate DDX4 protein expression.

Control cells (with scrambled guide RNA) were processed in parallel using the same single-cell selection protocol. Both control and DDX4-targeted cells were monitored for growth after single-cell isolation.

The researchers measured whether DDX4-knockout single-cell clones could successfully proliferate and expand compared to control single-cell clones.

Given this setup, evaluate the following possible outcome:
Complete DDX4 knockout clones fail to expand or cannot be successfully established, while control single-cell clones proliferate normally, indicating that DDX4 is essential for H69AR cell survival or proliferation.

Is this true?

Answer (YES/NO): YES